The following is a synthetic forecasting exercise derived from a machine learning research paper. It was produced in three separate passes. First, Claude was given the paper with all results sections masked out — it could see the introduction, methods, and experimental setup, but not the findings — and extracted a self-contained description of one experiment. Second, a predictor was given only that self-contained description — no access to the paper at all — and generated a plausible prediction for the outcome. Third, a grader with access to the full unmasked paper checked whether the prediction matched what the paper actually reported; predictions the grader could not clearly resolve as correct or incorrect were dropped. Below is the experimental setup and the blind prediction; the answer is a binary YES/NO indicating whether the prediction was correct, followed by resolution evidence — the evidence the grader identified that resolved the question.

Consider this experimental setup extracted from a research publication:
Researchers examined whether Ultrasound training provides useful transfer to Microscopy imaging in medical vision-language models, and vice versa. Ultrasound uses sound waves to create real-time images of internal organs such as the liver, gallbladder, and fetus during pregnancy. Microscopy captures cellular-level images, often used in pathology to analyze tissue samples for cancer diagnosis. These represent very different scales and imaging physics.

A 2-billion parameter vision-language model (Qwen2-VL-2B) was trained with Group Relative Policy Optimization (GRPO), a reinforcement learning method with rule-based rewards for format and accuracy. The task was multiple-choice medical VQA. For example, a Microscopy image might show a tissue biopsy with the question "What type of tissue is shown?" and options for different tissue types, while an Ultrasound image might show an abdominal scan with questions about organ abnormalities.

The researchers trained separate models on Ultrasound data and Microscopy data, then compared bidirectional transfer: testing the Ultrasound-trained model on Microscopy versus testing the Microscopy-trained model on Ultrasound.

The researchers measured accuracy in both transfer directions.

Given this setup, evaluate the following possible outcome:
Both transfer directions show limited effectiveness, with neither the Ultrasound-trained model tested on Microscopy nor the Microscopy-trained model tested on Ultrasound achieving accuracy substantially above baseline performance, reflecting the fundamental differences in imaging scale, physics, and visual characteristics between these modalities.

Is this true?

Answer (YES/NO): NO